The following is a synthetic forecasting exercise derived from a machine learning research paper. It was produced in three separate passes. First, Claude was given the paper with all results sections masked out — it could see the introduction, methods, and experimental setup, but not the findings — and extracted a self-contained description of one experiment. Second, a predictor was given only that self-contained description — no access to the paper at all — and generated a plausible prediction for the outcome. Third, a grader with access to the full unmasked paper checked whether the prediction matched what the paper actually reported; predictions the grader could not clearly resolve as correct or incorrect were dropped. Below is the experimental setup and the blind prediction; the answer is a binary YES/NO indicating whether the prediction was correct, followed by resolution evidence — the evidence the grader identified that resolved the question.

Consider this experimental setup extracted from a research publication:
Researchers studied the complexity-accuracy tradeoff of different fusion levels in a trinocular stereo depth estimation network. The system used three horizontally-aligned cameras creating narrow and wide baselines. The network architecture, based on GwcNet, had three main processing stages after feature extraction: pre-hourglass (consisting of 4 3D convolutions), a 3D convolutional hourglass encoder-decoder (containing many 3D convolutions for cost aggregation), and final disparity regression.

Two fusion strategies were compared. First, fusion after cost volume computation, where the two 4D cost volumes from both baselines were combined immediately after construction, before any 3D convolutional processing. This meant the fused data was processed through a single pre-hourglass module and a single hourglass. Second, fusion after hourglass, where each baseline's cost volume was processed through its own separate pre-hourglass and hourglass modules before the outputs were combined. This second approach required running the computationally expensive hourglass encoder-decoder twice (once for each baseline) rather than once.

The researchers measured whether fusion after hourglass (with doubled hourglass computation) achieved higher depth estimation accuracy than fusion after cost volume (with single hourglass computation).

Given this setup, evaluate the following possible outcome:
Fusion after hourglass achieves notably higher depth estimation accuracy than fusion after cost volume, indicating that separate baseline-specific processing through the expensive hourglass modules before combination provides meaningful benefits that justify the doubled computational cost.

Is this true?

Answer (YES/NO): NO